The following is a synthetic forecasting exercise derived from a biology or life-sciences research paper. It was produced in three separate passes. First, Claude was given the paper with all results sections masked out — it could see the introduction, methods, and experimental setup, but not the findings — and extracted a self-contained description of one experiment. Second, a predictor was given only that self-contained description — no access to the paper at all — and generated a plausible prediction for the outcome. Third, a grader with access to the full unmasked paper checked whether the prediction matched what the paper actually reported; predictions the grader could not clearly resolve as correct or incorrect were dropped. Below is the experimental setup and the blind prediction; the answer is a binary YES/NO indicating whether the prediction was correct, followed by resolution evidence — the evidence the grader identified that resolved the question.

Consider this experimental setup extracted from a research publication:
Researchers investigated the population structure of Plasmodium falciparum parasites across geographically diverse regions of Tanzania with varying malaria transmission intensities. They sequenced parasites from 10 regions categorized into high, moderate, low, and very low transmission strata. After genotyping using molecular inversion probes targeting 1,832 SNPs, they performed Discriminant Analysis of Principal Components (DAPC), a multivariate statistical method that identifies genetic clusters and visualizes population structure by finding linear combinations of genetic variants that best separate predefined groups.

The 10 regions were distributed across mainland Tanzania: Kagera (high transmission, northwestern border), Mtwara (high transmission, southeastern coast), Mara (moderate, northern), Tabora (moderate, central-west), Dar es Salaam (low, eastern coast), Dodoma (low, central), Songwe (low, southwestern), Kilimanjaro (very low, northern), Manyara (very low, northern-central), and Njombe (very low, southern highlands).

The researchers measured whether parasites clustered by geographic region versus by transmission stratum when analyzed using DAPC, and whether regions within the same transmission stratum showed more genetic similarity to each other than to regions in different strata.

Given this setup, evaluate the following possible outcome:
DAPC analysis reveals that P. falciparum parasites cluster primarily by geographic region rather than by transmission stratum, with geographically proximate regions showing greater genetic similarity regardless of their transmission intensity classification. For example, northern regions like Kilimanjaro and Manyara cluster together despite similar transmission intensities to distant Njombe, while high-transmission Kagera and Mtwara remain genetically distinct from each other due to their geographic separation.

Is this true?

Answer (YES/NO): NO